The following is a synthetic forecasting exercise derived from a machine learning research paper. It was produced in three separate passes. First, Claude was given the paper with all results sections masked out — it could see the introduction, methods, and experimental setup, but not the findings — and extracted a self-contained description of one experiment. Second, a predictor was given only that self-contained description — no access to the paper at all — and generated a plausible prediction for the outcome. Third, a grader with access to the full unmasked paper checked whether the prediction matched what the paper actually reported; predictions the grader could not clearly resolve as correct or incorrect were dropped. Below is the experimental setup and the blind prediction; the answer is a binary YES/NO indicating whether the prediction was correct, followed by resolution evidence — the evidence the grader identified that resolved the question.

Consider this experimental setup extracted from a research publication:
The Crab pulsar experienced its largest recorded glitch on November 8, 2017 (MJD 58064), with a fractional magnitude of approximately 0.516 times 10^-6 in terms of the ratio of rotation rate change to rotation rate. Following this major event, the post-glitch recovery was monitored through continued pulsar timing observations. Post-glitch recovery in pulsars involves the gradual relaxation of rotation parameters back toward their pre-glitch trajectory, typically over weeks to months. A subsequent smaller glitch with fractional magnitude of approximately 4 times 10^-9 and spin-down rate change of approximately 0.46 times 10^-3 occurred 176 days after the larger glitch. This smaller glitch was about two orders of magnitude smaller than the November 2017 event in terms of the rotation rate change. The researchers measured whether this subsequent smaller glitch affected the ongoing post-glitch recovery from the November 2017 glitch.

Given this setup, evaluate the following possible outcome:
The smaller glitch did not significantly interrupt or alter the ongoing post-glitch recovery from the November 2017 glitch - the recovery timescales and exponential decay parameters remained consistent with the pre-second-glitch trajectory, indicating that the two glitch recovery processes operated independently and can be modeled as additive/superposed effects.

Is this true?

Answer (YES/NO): YES